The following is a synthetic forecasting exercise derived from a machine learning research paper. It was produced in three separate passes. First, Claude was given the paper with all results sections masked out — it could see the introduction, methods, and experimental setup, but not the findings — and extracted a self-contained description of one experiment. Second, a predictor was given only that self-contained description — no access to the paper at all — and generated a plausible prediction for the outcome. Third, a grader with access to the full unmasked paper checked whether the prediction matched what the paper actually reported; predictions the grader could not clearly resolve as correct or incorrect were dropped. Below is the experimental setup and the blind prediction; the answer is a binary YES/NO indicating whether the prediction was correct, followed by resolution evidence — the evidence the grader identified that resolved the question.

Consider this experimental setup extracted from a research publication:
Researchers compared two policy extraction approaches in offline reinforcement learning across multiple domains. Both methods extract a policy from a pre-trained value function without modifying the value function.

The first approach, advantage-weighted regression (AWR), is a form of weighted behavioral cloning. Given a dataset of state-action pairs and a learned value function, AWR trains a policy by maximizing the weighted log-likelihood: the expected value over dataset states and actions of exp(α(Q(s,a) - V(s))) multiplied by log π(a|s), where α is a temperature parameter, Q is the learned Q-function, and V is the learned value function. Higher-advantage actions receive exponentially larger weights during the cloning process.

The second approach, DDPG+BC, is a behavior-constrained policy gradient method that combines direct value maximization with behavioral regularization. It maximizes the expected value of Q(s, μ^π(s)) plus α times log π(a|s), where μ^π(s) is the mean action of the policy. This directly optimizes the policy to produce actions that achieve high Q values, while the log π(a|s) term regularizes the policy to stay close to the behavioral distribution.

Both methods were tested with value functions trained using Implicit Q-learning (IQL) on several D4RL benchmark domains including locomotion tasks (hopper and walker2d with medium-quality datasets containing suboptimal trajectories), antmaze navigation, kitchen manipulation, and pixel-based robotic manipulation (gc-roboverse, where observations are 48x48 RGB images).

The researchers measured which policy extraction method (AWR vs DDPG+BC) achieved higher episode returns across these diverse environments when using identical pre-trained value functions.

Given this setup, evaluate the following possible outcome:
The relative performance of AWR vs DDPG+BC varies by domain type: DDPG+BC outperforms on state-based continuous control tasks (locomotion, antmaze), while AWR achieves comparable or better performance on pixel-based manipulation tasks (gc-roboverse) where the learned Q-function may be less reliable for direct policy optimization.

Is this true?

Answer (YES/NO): NO